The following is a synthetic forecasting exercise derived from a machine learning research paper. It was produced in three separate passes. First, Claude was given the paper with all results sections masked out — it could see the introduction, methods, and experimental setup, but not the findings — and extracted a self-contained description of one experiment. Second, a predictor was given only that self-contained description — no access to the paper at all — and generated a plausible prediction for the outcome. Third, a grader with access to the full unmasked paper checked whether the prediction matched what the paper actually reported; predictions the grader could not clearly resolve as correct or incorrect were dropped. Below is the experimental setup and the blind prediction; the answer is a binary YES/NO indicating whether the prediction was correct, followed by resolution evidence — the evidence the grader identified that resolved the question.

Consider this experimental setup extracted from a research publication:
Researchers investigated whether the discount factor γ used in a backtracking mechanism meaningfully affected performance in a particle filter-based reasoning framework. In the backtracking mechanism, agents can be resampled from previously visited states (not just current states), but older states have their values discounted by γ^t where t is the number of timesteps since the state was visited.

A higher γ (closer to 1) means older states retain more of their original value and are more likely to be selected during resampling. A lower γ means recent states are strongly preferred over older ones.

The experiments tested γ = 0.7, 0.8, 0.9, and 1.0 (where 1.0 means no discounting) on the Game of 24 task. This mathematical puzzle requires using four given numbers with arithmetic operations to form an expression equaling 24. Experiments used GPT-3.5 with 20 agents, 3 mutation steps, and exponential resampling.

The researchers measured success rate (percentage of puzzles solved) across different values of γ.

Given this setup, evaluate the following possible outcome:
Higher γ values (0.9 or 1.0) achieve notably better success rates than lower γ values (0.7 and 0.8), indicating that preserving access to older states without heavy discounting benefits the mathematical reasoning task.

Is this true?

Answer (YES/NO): NO